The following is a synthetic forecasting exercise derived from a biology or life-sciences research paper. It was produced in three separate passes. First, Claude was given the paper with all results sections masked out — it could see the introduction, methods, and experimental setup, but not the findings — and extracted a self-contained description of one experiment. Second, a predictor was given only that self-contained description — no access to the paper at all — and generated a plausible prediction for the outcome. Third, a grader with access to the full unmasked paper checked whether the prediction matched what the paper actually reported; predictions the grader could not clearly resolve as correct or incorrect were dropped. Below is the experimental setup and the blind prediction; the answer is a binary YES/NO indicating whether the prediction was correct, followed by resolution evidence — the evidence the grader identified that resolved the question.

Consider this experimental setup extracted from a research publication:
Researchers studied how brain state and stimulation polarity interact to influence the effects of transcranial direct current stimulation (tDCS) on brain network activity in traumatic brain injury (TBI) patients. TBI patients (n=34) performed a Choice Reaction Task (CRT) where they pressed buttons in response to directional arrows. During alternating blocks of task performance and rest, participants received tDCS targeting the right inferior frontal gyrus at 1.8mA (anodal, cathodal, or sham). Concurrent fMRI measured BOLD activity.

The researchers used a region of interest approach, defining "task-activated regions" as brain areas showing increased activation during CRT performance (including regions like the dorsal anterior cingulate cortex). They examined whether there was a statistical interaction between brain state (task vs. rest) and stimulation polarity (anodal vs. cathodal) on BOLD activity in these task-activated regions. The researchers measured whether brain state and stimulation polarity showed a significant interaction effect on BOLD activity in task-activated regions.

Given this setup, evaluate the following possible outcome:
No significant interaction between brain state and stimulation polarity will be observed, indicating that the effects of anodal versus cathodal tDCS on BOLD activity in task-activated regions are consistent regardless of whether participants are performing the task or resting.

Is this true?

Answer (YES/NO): NO